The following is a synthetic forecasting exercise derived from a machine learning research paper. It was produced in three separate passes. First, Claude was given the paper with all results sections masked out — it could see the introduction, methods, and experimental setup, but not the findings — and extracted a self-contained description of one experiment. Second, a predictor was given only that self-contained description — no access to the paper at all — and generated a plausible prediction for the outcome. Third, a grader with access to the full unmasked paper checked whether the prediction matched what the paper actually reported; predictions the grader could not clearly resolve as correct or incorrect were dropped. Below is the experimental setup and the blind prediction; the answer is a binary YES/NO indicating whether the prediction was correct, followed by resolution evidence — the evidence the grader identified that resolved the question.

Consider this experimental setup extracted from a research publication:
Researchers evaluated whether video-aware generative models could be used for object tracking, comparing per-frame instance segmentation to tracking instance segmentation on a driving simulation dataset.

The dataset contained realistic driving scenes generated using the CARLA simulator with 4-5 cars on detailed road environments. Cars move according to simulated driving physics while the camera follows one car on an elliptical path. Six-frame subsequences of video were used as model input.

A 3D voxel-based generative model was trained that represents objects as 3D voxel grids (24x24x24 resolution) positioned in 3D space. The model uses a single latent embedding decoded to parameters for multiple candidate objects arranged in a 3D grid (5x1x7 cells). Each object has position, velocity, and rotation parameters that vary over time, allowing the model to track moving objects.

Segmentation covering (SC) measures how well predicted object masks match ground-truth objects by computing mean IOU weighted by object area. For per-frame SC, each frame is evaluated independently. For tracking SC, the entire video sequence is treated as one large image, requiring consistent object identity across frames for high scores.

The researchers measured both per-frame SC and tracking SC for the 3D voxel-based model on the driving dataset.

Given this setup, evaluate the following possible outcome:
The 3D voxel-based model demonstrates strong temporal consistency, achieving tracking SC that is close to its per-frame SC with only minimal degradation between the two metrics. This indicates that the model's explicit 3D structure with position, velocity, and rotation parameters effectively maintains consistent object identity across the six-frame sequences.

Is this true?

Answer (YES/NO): YES